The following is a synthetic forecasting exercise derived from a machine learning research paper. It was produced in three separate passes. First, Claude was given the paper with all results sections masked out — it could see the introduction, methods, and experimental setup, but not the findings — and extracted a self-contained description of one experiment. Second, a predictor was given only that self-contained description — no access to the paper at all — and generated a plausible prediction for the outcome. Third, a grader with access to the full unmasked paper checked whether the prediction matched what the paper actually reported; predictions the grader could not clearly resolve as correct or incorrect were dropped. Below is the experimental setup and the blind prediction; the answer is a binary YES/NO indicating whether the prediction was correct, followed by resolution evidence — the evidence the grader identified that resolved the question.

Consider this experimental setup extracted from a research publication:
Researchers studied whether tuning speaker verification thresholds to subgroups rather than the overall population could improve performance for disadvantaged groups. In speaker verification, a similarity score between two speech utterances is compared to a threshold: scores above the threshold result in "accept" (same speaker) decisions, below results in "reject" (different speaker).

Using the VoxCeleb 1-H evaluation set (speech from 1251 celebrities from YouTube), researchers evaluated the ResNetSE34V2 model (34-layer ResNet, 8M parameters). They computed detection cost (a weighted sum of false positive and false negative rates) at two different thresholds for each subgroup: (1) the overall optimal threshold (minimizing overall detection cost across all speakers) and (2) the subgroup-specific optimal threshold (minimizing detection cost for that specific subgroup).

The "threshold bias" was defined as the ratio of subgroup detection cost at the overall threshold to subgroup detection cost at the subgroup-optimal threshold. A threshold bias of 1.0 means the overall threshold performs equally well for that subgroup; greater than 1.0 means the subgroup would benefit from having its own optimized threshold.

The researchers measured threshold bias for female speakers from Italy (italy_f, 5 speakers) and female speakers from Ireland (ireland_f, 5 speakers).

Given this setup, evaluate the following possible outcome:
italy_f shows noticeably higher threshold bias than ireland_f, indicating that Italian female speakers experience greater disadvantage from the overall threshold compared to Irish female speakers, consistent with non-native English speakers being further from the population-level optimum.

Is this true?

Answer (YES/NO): YES